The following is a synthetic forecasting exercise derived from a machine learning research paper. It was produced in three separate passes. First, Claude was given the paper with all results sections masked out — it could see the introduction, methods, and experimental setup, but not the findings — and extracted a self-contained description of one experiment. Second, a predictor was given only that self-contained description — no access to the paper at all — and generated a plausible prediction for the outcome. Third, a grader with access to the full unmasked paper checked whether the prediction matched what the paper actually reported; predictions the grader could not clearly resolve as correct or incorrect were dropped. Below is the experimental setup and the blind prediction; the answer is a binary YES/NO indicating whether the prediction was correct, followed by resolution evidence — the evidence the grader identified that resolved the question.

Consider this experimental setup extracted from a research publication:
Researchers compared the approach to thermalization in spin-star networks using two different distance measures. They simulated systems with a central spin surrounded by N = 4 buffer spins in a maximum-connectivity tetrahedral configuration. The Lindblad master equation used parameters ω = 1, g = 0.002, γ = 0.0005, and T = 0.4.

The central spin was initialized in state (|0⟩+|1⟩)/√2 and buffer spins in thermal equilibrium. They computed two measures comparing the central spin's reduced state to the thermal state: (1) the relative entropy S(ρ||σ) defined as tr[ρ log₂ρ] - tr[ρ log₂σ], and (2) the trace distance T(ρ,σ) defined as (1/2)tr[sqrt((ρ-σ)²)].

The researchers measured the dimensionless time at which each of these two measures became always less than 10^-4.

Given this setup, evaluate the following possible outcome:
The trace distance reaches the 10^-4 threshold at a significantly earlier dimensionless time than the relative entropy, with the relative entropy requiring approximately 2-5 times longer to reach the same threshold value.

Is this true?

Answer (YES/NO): NO